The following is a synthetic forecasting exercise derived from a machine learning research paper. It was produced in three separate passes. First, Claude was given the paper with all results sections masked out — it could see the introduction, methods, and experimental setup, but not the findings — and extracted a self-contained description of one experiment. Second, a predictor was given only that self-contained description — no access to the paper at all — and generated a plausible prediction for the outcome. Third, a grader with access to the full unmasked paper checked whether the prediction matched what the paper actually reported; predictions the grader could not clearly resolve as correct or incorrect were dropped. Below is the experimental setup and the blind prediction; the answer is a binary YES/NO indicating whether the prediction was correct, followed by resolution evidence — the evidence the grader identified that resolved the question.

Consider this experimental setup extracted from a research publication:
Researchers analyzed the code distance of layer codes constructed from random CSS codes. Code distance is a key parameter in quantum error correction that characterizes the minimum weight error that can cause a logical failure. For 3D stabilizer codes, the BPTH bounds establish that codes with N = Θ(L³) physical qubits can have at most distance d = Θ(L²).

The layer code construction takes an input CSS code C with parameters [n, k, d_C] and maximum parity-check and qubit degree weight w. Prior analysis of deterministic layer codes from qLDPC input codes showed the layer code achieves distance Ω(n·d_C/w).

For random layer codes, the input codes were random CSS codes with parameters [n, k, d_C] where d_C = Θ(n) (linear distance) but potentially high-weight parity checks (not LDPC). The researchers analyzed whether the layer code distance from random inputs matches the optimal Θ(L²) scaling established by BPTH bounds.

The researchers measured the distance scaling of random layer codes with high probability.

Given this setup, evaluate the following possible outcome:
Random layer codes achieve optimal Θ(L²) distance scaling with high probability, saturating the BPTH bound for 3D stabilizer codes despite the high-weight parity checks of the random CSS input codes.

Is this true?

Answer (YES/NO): NO